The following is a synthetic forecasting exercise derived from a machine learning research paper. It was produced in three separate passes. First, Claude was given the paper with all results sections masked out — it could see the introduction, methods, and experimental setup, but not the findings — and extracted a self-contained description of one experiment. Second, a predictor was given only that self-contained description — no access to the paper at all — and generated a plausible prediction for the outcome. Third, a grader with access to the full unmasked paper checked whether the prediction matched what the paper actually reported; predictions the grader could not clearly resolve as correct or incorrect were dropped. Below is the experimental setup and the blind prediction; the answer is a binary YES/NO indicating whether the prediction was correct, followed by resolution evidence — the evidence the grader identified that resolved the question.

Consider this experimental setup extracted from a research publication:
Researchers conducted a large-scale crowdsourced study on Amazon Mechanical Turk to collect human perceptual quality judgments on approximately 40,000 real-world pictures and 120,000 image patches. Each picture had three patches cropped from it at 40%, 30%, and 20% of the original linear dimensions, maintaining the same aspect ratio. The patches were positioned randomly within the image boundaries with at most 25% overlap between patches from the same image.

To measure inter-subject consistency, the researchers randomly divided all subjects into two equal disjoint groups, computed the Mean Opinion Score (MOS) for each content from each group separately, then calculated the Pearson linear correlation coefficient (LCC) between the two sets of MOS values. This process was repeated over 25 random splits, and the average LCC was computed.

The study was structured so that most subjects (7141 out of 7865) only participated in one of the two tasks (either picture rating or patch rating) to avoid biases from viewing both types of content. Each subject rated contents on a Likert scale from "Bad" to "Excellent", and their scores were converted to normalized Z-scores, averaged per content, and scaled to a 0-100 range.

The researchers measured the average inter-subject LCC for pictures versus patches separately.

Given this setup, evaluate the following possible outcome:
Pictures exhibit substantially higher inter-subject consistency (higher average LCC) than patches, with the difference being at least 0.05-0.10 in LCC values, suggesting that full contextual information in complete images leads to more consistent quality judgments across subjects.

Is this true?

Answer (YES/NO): NO